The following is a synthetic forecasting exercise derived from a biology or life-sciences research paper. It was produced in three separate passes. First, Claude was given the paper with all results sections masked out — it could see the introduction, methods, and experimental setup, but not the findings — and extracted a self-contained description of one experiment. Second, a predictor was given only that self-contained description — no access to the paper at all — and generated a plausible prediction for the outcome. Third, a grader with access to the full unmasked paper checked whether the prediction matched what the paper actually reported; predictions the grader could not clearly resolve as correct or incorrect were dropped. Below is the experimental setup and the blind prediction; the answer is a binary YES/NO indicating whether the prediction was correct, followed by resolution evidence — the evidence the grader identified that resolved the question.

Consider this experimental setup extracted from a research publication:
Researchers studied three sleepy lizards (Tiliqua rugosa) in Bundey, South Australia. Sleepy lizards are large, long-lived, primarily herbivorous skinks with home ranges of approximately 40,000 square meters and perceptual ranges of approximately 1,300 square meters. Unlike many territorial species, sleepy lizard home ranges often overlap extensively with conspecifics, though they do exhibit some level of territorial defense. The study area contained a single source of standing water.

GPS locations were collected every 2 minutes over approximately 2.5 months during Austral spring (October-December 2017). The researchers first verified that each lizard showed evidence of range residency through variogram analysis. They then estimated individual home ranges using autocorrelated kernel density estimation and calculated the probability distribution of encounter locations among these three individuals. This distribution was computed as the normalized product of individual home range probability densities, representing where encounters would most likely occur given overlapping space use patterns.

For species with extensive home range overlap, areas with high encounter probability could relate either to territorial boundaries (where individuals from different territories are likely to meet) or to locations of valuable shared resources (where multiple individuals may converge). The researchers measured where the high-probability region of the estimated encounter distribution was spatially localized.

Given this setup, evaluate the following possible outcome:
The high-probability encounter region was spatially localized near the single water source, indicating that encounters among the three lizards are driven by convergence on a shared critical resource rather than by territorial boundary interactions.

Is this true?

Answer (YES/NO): YES